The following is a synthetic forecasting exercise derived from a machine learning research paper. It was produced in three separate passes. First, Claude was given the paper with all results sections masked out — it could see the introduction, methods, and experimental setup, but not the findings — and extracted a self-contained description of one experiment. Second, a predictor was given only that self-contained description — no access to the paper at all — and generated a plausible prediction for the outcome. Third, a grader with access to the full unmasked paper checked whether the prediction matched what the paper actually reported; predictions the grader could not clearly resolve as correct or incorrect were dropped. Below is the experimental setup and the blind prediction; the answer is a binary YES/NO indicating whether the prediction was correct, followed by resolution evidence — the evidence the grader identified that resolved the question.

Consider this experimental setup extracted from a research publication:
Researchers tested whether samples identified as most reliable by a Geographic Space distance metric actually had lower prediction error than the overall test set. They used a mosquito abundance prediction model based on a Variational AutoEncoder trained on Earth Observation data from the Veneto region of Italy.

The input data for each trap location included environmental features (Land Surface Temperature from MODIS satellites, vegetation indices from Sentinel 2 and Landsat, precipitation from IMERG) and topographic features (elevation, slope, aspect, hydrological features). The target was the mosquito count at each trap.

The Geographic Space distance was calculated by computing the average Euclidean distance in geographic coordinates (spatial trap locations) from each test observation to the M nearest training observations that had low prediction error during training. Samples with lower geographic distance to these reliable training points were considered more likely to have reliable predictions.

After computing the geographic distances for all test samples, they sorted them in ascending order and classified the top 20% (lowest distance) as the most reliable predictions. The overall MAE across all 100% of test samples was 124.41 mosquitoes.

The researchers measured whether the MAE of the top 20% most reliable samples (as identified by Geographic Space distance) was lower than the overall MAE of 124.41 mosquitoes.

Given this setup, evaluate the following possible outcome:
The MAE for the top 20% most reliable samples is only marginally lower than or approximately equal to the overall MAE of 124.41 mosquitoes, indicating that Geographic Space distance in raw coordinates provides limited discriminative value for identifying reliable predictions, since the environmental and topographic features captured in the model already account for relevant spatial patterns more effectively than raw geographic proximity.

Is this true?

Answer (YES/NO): YES